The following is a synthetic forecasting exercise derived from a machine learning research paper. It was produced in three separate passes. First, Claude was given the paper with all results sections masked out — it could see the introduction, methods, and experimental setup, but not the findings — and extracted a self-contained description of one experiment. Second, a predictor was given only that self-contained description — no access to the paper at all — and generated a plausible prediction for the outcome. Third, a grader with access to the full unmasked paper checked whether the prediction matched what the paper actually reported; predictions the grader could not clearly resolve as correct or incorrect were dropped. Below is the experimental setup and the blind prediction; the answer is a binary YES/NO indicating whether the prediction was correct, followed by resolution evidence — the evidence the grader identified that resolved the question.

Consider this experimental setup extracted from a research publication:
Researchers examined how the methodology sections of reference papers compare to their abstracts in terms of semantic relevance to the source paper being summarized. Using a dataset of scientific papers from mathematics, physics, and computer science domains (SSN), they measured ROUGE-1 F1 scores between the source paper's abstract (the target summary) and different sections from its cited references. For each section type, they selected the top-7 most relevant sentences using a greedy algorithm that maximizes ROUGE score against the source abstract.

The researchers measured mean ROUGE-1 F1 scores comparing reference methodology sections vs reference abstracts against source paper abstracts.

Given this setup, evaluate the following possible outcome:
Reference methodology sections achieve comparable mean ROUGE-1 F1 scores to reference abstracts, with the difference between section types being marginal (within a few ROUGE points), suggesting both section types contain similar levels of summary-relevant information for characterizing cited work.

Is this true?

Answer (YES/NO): NO